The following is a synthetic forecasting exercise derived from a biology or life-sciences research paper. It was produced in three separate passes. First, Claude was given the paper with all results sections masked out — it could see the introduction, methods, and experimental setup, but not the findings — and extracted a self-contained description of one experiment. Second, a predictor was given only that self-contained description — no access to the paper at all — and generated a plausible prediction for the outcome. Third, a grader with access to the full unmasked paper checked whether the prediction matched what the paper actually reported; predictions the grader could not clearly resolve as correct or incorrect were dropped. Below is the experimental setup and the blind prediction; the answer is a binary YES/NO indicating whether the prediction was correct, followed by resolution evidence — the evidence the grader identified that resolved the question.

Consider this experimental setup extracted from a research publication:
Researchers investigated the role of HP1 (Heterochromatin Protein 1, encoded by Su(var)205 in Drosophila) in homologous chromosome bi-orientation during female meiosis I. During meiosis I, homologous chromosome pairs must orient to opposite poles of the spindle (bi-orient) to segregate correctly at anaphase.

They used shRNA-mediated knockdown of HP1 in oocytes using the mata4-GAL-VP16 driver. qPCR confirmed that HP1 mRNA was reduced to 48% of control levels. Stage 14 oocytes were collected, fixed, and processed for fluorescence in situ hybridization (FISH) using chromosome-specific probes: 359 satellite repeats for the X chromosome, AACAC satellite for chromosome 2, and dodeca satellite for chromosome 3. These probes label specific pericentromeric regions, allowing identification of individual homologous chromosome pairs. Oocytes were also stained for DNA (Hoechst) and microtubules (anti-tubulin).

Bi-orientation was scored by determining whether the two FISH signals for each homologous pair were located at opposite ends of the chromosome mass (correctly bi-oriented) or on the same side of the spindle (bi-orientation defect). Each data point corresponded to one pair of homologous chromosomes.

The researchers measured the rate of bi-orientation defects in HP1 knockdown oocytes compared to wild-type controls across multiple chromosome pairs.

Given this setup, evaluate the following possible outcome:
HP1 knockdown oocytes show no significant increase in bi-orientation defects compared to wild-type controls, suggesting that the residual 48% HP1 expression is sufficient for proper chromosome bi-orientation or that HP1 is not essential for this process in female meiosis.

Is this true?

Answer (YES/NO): NO